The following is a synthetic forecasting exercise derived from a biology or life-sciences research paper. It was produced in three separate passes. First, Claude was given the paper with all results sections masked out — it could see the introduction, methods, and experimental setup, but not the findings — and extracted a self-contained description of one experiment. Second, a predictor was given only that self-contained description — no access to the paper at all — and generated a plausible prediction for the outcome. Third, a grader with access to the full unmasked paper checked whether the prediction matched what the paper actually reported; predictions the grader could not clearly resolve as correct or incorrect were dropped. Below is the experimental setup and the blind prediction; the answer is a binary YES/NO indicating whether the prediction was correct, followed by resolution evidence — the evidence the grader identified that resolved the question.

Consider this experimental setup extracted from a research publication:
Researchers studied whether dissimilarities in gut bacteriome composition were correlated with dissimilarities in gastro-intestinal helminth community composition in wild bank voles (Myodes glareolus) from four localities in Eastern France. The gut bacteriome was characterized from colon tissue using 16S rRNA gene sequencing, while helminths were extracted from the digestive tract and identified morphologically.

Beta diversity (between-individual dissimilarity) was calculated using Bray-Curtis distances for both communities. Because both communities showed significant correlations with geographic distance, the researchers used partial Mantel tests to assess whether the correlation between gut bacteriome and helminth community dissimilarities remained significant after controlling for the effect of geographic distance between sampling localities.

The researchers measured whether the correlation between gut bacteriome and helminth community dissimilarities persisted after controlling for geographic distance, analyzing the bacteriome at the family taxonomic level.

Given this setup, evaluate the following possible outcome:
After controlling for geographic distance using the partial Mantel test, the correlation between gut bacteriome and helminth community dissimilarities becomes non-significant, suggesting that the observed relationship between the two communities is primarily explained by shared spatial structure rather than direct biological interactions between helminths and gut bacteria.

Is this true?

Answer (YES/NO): NO